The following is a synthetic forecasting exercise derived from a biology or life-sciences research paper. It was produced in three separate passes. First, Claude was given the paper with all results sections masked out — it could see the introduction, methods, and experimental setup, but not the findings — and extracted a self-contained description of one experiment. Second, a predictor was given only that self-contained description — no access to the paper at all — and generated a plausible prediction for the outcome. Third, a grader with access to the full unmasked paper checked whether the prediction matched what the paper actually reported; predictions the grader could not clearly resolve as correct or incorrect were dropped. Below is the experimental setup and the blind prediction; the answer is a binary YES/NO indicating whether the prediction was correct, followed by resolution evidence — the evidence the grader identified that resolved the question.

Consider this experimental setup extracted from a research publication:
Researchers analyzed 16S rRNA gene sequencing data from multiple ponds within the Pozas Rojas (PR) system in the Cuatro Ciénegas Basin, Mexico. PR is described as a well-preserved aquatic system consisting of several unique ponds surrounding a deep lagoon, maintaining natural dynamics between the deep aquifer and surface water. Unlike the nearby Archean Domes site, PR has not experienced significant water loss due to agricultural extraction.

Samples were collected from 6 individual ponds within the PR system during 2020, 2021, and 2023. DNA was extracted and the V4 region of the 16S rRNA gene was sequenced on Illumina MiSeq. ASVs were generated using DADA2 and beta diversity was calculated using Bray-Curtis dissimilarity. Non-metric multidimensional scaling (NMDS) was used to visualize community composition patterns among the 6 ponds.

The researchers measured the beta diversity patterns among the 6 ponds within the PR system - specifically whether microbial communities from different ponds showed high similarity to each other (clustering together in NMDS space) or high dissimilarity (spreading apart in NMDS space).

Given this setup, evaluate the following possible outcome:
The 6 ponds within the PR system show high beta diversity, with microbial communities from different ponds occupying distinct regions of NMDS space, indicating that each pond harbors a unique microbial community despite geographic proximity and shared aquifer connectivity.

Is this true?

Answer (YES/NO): YES